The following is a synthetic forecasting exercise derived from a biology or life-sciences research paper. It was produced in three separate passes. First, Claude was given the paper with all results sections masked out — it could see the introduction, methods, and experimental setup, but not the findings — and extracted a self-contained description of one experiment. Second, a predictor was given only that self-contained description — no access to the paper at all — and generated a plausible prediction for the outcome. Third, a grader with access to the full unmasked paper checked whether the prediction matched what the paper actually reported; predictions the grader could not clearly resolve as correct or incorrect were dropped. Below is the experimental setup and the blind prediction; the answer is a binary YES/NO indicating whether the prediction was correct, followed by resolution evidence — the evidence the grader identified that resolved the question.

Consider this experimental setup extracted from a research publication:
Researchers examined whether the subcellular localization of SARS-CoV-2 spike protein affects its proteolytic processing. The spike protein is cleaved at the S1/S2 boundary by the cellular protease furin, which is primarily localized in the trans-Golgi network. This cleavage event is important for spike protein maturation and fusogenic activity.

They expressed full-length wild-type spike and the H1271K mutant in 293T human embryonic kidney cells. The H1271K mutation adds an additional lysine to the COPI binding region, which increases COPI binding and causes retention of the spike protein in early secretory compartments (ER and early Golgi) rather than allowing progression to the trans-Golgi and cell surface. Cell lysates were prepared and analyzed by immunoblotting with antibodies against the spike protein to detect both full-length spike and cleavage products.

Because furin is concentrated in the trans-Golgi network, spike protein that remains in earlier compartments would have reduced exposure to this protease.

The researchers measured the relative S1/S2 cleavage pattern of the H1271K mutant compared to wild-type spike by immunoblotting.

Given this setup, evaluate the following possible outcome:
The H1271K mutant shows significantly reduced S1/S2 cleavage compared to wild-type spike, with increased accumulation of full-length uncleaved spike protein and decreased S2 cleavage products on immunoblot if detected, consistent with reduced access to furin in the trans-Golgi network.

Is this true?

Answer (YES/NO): YES